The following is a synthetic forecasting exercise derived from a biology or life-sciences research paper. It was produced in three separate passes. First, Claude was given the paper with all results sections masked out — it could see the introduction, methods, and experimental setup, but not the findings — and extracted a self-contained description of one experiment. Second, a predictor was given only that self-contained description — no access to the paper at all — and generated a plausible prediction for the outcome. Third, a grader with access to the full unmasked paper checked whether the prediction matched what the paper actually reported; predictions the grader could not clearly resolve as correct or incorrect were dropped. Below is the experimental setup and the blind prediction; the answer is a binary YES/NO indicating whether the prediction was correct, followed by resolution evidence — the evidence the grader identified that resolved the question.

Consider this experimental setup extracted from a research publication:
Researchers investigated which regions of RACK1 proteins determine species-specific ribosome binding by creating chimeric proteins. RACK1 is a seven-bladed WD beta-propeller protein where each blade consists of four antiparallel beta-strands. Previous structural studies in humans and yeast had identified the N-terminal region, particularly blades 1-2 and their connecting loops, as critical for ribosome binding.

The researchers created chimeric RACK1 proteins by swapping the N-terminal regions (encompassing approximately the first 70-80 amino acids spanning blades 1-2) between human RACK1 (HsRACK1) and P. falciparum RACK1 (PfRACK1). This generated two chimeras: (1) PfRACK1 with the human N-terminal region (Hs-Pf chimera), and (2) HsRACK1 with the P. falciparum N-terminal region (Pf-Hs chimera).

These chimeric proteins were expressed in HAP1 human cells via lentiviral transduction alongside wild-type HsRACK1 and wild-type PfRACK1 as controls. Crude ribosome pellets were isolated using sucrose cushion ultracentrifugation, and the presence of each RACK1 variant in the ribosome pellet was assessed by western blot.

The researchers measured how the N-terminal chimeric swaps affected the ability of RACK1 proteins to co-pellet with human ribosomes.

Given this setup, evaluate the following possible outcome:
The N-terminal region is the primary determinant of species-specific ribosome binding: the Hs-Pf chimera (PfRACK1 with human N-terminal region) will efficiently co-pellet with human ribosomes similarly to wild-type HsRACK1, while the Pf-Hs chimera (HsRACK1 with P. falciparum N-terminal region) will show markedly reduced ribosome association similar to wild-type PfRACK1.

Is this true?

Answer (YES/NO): YES